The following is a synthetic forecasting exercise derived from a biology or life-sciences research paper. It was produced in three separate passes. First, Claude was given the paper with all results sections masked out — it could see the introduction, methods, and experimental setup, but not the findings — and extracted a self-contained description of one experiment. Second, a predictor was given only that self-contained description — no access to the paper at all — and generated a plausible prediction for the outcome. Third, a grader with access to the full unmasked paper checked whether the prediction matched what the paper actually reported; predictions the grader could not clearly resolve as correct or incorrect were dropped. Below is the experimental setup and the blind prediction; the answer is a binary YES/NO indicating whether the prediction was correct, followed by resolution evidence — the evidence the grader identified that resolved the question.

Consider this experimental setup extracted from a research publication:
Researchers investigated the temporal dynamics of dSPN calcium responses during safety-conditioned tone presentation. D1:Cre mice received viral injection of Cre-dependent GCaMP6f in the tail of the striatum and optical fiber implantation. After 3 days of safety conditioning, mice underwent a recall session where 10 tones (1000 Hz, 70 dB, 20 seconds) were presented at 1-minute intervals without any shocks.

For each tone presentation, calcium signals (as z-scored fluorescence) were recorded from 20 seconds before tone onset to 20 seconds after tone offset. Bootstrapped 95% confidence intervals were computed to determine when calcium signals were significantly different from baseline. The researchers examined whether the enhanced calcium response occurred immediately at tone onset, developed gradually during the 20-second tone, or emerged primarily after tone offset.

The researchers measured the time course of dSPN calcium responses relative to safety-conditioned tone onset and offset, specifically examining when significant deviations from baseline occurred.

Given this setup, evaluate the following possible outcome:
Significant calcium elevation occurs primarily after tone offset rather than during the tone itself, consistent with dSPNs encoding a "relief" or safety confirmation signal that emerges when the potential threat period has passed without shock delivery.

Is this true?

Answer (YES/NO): NO